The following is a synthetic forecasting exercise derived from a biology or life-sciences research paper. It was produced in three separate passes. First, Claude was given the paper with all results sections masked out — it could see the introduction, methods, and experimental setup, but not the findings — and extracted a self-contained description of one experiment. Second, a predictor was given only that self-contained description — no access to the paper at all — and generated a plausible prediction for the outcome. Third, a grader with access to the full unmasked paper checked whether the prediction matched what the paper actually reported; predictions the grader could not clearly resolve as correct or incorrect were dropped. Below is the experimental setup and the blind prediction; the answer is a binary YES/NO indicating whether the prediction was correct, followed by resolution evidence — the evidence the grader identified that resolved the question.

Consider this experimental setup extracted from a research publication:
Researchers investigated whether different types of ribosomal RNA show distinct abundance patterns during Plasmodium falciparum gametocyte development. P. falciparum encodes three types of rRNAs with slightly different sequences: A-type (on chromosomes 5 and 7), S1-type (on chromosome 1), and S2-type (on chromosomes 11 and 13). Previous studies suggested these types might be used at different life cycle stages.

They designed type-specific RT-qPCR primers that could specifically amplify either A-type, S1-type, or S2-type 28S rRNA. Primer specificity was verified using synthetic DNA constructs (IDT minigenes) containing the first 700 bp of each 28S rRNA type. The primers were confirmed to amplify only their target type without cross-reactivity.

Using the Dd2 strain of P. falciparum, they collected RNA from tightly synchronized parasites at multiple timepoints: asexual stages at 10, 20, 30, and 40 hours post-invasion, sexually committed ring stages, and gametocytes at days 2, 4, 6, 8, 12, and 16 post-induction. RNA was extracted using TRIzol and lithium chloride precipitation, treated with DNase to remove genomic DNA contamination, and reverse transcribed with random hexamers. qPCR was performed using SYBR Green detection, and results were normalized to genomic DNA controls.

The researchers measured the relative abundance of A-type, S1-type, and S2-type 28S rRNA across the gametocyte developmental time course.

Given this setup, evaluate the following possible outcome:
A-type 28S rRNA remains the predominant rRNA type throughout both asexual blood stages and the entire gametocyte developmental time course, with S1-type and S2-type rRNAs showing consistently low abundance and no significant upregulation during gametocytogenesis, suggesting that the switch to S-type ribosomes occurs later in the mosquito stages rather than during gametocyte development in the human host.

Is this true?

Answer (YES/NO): YES